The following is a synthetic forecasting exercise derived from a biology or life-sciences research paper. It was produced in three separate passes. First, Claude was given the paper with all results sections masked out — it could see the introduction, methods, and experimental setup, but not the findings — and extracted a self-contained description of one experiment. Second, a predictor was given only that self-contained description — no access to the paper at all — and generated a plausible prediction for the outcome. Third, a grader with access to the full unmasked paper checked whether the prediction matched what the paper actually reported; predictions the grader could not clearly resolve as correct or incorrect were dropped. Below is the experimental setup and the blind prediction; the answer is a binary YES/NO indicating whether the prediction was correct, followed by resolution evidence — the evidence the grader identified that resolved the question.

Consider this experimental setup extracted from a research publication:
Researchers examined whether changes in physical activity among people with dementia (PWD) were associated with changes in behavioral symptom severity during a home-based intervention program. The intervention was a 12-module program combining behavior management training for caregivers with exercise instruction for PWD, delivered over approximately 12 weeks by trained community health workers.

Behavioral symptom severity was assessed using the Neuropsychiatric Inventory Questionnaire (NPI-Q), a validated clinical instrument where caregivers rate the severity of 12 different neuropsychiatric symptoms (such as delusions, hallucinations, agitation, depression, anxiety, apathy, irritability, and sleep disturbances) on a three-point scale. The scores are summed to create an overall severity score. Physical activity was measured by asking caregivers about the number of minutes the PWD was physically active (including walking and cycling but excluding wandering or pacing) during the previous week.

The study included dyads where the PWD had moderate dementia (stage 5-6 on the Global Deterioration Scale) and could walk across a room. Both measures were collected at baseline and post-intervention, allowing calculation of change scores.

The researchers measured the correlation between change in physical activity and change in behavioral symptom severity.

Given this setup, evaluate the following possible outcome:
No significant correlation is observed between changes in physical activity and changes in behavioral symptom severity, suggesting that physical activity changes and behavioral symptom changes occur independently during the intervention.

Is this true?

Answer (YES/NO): YES